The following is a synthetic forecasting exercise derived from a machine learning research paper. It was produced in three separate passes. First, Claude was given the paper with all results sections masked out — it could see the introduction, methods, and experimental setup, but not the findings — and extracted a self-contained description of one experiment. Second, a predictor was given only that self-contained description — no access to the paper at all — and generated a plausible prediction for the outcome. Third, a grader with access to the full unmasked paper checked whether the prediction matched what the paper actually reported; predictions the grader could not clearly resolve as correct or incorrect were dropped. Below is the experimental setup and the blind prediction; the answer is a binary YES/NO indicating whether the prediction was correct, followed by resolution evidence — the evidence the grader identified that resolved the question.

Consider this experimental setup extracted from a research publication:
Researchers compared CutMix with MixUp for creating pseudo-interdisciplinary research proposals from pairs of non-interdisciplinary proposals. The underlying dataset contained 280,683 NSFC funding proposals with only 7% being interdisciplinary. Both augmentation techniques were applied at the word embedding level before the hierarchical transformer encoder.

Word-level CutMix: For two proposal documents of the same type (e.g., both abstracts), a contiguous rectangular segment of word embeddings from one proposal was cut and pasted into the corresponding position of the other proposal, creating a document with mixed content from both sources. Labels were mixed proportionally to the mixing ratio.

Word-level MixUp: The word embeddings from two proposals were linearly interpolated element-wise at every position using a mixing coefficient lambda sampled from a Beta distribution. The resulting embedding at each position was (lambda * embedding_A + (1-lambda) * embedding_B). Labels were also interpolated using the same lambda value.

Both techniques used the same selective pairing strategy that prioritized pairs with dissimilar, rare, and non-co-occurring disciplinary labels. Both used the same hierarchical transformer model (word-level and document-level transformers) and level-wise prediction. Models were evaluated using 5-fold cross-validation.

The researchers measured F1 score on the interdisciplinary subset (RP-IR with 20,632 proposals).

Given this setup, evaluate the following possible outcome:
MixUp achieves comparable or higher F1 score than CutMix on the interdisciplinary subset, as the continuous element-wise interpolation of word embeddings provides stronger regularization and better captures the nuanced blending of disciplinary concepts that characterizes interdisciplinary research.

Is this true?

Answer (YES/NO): YES